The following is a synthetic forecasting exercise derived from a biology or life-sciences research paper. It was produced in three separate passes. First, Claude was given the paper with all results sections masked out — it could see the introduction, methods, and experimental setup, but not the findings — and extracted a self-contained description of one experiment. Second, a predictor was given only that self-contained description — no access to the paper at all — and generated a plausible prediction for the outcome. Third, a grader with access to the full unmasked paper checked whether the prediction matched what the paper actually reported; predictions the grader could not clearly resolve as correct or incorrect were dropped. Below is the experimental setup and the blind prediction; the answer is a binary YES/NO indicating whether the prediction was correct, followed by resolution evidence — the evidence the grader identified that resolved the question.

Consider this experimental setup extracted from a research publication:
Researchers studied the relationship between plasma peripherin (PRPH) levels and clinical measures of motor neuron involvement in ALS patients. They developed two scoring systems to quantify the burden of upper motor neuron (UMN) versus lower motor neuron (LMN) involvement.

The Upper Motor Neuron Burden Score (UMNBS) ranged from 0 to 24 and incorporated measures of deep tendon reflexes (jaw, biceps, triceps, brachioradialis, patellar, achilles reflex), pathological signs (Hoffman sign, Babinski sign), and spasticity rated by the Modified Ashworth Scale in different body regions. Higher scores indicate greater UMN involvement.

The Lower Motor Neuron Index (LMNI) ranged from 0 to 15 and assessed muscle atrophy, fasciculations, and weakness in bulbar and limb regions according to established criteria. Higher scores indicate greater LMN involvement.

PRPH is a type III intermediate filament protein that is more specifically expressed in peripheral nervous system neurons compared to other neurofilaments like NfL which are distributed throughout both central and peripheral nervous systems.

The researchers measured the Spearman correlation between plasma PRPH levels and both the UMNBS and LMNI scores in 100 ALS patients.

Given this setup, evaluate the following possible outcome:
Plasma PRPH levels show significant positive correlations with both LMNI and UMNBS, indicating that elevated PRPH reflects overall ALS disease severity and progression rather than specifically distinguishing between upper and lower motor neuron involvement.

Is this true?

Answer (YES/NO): NO